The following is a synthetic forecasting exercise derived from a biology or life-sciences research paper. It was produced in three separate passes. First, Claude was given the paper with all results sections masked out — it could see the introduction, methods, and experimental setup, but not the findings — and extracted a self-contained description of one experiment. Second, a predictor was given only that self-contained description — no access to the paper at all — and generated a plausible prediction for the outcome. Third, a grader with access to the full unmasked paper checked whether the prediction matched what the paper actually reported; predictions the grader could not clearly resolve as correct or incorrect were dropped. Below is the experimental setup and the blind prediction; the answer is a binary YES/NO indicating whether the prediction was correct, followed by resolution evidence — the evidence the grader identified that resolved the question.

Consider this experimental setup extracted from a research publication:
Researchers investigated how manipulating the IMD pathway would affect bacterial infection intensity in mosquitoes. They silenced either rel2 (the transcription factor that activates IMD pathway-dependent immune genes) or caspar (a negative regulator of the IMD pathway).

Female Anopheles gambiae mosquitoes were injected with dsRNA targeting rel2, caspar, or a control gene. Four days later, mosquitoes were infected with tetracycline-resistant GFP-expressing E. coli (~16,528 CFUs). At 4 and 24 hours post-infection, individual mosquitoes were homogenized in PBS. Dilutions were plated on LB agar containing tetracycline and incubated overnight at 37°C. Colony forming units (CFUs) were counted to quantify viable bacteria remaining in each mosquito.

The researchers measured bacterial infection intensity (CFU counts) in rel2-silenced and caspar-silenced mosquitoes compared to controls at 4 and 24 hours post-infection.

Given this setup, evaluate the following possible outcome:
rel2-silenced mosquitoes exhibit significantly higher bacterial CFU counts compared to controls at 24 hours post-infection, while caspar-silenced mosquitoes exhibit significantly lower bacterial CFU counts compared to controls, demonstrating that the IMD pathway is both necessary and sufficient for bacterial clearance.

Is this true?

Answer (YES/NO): NO